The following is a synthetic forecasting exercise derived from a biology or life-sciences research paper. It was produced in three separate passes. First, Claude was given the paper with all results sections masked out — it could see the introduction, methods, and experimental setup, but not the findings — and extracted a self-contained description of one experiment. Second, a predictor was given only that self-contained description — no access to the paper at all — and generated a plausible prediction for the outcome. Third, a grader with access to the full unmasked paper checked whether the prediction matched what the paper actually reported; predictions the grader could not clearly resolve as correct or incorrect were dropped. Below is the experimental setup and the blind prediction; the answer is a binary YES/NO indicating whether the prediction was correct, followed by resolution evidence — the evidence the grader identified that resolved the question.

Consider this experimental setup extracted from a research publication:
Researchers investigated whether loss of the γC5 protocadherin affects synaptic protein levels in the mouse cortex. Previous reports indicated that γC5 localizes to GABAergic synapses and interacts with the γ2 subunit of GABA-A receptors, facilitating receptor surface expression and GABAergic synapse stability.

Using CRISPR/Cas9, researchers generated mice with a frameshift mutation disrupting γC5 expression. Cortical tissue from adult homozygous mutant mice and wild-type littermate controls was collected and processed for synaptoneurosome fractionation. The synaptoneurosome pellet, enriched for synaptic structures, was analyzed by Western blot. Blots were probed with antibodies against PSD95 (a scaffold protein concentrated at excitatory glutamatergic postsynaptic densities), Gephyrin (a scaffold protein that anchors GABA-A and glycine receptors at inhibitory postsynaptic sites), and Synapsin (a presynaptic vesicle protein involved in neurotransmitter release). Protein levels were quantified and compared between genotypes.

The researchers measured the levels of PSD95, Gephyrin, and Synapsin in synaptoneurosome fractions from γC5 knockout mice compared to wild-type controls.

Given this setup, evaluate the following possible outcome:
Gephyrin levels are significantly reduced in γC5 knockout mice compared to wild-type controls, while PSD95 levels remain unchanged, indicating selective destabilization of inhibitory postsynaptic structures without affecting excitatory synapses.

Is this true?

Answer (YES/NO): NO